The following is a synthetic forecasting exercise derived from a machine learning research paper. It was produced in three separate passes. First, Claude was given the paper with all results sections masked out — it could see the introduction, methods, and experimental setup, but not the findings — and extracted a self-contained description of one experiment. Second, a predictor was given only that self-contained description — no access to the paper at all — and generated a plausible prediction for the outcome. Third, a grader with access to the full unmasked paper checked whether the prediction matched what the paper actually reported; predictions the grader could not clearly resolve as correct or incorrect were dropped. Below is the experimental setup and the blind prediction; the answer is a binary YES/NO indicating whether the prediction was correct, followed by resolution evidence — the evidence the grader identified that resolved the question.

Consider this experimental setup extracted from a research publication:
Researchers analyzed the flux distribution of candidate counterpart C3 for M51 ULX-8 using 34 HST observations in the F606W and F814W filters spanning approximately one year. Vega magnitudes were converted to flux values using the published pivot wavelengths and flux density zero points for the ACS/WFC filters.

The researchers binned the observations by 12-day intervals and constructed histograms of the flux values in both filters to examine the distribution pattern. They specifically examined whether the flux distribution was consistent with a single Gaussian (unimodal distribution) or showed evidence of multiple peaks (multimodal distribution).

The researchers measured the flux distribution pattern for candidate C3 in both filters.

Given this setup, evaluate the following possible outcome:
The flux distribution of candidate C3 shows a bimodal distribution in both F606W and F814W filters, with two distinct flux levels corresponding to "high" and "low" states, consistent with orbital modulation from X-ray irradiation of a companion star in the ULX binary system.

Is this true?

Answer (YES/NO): NO